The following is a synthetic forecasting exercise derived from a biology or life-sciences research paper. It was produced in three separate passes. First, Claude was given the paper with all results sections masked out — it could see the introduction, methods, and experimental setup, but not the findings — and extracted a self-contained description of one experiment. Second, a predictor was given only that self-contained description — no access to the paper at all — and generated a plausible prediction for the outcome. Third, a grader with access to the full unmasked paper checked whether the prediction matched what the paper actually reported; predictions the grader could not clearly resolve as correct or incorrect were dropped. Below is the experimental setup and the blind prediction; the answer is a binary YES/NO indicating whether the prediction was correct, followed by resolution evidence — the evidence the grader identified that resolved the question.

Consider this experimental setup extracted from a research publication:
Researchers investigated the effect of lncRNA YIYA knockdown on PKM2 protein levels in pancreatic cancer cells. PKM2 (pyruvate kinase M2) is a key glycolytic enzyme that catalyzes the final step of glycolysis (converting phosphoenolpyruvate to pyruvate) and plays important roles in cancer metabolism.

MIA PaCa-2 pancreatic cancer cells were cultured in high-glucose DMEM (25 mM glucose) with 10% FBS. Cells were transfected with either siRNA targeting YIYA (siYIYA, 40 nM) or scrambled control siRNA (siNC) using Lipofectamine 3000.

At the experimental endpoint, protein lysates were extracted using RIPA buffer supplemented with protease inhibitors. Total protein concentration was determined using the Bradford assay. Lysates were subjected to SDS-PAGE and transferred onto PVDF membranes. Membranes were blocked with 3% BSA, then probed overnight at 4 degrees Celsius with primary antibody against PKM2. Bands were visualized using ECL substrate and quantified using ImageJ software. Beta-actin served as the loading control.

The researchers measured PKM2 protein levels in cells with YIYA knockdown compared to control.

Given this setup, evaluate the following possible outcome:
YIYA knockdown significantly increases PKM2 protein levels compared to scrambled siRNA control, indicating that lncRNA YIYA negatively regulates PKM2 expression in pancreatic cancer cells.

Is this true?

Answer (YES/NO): NO